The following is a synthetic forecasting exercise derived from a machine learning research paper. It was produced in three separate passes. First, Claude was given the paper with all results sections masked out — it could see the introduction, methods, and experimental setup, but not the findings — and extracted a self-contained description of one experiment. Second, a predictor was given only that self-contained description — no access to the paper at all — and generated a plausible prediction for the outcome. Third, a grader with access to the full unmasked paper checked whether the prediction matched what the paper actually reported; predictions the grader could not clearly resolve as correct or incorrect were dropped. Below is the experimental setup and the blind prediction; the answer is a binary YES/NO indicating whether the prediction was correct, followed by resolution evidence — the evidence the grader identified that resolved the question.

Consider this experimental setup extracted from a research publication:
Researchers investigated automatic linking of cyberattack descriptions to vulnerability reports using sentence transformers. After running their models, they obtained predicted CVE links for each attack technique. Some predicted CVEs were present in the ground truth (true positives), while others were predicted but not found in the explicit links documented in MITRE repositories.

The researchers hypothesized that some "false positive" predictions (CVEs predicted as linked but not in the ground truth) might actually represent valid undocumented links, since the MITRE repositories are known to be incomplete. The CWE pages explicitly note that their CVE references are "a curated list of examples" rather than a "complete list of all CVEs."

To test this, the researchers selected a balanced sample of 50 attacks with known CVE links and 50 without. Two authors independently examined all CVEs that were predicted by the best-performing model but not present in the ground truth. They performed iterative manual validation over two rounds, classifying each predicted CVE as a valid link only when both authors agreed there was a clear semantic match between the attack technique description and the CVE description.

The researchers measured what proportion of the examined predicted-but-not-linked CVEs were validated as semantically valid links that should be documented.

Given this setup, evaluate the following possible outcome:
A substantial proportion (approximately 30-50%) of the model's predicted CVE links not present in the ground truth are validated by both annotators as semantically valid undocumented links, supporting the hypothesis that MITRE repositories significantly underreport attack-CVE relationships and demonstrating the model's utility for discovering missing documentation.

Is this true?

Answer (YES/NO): NO